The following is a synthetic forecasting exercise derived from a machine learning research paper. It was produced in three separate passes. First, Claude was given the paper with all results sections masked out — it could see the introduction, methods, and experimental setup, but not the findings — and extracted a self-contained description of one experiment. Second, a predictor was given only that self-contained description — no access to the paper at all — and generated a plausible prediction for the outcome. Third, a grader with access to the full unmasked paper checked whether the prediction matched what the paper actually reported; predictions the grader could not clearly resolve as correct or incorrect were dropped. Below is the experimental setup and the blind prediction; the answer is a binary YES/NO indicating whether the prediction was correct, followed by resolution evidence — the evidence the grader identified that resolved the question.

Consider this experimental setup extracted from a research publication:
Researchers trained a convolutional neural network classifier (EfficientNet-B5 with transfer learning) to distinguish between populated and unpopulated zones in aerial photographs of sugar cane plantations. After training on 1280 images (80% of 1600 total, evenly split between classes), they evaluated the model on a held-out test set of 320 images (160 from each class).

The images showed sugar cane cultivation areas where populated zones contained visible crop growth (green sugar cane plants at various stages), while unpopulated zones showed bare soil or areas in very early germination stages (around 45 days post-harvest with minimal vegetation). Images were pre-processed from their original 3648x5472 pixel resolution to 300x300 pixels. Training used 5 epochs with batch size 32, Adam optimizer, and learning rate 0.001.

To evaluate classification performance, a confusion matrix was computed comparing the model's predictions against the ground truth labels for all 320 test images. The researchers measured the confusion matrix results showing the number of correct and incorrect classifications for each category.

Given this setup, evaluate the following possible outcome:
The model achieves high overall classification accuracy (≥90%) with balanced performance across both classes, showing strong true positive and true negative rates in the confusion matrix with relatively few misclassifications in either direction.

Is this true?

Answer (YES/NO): YES